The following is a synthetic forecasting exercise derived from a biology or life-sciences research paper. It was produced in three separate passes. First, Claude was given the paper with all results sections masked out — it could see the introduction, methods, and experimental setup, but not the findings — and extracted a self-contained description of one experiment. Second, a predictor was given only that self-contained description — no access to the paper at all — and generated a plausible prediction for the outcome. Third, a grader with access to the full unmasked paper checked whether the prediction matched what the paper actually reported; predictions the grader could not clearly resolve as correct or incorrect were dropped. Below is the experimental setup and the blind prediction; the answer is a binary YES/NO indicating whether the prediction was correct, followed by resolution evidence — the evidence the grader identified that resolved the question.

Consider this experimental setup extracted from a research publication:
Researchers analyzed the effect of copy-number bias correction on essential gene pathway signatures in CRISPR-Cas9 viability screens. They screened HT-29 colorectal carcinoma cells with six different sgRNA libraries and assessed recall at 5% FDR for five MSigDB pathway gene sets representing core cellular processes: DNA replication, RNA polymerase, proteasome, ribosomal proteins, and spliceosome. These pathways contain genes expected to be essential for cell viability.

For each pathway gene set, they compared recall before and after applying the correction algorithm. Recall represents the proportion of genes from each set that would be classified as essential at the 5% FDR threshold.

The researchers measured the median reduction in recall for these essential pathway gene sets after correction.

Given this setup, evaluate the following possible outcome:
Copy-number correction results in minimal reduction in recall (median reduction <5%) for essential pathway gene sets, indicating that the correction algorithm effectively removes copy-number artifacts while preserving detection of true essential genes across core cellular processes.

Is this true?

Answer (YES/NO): YES